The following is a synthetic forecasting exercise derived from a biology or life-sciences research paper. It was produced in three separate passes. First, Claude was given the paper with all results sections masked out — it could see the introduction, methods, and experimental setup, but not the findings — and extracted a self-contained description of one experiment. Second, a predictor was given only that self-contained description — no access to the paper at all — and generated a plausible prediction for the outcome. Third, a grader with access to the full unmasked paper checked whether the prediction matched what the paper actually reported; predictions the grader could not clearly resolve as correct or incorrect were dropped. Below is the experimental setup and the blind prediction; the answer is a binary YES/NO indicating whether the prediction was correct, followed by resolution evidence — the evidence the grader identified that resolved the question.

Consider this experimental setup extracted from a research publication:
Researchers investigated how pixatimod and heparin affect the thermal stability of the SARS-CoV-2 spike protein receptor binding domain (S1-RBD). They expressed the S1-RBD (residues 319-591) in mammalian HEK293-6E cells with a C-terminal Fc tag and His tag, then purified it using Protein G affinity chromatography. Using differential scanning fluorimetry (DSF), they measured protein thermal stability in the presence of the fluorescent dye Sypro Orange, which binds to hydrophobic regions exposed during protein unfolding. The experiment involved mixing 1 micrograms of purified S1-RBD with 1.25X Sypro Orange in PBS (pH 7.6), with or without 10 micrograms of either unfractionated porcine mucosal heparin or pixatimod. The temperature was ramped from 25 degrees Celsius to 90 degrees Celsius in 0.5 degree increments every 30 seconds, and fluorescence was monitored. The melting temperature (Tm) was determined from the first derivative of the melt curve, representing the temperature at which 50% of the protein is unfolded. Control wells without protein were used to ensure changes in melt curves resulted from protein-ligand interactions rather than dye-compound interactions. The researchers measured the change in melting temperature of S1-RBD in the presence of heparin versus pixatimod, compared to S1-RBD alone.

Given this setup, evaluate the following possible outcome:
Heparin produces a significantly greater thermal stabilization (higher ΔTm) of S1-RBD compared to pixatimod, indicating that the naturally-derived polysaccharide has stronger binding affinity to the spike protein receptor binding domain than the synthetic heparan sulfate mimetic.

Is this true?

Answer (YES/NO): NO